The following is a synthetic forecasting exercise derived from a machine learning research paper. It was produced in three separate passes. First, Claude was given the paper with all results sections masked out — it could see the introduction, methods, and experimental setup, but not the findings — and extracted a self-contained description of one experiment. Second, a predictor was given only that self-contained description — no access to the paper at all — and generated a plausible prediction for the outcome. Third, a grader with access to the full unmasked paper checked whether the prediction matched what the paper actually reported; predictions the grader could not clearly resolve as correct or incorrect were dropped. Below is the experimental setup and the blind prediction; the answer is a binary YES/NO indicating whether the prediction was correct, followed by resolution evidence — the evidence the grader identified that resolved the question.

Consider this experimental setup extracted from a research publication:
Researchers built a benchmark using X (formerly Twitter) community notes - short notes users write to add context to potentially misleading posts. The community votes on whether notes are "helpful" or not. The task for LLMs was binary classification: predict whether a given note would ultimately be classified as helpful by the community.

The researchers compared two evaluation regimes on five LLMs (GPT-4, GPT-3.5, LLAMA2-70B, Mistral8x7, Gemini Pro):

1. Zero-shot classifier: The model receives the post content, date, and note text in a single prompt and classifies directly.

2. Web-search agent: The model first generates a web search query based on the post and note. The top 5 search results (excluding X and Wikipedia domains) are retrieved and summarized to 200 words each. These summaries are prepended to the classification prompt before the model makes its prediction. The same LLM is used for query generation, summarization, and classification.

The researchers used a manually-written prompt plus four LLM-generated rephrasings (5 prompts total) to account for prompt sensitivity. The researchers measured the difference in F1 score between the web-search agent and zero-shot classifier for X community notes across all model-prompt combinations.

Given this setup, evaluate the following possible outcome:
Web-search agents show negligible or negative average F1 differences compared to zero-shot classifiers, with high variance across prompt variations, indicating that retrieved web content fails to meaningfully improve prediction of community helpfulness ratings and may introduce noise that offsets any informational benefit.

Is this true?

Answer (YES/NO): NO